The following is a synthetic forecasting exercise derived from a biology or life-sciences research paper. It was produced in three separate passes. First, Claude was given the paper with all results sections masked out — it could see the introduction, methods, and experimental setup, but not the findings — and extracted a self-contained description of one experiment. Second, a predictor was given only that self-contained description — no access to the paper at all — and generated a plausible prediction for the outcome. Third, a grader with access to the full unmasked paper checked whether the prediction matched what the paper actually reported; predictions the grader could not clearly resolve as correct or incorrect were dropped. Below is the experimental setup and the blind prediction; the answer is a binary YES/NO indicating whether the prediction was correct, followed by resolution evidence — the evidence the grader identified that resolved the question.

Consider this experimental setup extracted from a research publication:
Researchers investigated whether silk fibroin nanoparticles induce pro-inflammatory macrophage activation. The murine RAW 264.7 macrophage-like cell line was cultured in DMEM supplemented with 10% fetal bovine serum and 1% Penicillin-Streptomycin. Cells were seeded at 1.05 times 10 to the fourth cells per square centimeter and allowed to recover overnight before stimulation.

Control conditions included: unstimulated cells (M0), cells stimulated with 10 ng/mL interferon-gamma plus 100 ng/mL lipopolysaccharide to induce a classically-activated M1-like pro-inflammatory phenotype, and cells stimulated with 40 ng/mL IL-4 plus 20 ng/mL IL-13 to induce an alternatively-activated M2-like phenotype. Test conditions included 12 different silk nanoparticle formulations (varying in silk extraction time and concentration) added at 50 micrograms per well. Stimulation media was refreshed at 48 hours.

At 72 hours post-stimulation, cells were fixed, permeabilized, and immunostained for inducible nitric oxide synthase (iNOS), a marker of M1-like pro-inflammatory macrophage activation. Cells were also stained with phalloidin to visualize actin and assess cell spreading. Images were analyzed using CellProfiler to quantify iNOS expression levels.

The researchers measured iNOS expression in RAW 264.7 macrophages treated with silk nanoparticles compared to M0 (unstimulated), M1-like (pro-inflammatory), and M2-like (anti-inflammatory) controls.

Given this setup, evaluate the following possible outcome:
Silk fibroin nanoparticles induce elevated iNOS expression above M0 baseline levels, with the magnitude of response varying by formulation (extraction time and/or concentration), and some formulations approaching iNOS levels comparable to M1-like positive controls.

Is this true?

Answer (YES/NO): NO